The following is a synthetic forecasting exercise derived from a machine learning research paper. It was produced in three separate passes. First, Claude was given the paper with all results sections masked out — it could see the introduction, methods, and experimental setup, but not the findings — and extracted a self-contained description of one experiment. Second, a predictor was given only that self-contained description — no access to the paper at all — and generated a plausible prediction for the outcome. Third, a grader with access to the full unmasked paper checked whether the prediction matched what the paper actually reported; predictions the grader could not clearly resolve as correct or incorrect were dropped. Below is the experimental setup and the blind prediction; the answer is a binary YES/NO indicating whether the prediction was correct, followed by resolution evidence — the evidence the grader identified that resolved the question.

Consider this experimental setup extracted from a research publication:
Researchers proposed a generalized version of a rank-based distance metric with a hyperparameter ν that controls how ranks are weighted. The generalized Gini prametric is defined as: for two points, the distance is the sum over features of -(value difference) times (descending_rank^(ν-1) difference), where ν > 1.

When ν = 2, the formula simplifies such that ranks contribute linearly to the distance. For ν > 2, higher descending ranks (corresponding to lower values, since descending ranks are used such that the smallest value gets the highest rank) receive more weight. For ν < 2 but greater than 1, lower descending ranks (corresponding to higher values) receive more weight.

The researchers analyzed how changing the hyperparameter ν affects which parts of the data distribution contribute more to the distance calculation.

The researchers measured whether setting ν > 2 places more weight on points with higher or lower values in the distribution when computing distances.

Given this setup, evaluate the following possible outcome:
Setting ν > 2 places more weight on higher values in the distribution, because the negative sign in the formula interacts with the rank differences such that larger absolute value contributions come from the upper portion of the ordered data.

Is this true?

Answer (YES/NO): NO